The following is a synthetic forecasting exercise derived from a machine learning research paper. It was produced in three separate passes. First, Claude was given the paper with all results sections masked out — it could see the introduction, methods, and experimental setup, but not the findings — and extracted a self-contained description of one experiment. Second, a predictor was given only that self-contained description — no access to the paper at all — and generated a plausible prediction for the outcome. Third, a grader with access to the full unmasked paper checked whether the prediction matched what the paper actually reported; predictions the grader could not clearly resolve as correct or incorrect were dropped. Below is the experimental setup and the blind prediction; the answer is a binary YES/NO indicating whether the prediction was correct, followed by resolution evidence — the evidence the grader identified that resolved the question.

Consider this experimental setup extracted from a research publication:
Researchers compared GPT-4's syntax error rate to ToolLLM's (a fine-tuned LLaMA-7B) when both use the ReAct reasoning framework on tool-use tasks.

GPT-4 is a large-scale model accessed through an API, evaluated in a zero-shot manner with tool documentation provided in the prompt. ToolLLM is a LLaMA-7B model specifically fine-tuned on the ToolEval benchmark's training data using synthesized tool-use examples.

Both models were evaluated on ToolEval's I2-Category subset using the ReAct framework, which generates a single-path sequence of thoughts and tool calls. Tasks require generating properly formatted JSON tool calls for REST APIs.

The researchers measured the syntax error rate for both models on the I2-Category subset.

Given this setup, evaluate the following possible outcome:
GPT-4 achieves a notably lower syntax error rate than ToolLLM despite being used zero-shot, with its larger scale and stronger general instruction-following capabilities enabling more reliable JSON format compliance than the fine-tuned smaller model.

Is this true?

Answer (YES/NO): YES